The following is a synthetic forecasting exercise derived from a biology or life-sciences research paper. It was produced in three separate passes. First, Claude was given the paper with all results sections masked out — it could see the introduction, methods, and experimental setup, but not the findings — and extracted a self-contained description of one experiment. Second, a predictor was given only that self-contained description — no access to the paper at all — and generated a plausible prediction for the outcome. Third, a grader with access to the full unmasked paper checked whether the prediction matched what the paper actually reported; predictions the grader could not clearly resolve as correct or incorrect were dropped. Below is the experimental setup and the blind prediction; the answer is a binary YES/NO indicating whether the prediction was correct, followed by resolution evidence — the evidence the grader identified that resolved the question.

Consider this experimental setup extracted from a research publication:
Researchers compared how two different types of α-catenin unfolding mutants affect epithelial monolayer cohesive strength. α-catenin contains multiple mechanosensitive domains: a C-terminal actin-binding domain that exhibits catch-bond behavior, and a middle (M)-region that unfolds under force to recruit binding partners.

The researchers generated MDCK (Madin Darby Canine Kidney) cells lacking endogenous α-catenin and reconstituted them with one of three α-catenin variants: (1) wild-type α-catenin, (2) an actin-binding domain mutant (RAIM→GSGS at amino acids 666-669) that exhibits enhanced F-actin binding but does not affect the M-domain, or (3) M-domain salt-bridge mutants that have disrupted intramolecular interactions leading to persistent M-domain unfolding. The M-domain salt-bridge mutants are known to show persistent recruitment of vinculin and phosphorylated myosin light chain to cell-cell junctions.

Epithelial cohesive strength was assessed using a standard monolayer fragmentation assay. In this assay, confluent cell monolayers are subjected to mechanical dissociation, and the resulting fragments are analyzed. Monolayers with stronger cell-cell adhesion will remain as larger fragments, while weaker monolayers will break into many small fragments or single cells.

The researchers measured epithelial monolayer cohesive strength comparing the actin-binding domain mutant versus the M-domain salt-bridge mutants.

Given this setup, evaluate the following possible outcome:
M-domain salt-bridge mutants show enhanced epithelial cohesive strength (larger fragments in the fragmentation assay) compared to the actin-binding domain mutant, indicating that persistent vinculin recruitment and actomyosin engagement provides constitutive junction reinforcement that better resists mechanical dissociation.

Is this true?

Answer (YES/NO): NO